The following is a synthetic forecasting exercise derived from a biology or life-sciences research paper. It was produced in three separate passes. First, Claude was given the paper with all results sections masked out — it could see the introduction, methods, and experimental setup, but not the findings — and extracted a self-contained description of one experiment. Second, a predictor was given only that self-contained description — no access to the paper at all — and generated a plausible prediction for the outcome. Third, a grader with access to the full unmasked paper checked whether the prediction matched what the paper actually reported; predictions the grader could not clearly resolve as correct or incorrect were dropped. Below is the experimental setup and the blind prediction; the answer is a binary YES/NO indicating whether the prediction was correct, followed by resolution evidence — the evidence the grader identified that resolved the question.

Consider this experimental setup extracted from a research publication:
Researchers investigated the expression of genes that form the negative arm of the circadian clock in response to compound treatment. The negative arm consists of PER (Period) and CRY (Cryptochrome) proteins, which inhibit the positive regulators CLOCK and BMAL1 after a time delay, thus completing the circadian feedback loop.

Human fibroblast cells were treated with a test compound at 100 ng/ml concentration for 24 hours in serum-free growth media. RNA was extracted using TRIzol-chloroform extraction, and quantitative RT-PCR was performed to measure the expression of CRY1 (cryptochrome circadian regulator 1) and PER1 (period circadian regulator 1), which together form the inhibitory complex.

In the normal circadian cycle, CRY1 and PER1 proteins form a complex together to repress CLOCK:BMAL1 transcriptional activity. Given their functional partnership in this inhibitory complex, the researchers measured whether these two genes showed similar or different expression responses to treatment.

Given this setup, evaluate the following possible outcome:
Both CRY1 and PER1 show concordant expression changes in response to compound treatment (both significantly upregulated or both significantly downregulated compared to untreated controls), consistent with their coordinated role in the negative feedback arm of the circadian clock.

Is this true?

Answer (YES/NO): NO